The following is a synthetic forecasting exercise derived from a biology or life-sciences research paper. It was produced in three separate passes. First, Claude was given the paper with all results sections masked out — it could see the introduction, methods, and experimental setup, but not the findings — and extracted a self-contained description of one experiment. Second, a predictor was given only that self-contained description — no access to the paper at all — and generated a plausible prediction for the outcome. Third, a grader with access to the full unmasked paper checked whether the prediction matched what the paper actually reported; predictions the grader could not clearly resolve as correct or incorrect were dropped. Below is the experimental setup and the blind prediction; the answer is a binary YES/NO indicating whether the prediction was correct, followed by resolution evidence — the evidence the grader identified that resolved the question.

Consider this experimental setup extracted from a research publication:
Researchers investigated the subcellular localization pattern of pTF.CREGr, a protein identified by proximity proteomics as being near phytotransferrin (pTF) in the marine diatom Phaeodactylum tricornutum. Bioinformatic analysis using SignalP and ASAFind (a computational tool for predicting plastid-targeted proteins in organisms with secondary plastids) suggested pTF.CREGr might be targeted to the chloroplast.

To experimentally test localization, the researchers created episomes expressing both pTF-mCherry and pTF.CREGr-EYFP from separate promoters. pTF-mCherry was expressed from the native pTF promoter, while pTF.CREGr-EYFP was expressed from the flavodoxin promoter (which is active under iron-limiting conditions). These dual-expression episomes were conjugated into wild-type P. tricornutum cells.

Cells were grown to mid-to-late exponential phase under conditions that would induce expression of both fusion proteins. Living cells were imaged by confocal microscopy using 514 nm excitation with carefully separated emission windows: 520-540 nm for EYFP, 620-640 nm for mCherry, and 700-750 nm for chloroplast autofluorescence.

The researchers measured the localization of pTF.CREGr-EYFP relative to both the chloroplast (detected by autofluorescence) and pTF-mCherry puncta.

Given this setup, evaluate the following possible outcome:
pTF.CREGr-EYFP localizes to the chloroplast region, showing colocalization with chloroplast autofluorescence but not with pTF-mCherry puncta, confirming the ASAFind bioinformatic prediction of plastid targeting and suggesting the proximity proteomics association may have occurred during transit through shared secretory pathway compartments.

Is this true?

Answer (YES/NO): NO